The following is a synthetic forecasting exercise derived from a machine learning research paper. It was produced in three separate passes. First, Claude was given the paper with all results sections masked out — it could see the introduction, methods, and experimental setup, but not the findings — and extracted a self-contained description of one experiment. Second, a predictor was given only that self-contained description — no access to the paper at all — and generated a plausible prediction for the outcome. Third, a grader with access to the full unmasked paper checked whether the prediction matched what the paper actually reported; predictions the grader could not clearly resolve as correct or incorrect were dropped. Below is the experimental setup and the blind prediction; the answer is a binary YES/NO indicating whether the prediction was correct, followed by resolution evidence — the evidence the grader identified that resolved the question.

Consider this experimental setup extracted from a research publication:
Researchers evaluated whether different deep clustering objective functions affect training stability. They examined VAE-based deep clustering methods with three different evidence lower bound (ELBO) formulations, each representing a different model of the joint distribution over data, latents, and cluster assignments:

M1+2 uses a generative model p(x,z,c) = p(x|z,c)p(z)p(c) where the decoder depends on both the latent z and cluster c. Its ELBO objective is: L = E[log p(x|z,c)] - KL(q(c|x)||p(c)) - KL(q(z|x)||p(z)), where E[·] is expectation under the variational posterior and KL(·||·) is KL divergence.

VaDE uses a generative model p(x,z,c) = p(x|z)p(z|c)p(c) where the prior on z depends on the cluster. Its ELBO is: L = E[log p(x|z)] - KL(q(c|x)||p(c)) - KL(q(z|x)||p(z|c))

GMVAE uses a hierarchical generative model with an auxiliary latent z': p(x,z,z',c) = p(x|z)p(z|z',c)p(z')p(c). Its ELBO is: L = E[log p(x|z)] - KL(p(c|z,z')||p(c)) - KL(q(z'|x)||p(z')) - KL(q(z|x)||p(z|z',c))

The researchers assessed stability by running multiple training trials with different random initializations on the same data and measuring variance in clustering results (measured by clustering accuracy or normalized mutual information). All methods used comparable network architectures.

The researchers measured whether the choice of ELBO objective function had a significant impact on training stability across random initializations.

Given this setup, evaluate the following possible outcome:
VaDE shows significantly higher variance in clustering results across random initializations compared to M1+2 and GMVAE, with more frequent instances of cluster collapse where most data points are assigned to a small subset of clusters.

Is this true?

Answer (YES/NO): NO